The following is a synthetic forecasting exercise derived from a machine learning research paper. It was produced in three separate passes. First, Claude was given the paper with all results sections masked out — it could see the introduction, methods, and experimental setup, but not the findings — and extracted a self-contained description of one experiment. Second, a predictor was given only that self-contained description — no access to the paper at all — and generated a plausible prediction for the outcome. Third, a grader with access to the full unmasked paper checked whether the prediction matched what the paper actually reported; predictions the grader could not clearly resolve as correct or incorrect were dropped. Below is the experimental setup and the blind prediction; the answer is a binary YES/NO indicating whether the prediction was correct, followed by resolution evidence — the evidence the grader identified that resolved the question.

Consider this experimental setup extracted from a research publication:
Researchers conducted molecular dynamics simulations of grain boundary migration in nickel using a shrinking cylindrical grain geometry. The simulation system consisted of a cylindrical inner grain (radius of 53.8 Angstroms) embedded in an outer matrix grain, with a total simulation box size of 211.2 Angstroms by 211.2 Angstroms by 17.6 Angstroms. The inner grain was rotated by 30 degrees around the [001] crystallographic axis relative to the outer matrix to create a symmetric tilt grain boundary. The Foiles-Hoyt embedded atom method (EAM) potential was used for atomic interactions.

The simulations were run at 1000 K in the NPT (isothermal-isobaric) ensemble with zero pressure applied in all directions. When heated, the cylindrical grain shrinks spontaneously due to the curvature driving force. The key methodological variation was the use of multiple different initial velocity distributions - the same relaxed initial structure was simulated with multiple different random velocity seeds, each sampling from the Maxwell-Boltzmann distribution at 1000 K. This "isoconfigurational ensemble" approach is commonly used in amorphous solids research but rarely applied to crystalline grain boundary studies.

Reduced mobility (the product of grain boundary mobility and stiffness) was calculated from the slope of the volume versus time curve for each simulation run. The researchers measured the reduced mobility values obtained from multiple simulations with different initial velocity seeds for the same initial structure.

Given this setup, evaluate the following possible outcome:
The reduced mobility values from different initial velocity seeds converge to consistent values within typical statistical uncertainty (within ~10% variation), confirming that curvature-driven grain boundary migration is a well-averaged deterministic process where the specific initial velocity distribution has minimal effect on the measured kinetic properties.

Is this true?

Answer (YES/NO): NO